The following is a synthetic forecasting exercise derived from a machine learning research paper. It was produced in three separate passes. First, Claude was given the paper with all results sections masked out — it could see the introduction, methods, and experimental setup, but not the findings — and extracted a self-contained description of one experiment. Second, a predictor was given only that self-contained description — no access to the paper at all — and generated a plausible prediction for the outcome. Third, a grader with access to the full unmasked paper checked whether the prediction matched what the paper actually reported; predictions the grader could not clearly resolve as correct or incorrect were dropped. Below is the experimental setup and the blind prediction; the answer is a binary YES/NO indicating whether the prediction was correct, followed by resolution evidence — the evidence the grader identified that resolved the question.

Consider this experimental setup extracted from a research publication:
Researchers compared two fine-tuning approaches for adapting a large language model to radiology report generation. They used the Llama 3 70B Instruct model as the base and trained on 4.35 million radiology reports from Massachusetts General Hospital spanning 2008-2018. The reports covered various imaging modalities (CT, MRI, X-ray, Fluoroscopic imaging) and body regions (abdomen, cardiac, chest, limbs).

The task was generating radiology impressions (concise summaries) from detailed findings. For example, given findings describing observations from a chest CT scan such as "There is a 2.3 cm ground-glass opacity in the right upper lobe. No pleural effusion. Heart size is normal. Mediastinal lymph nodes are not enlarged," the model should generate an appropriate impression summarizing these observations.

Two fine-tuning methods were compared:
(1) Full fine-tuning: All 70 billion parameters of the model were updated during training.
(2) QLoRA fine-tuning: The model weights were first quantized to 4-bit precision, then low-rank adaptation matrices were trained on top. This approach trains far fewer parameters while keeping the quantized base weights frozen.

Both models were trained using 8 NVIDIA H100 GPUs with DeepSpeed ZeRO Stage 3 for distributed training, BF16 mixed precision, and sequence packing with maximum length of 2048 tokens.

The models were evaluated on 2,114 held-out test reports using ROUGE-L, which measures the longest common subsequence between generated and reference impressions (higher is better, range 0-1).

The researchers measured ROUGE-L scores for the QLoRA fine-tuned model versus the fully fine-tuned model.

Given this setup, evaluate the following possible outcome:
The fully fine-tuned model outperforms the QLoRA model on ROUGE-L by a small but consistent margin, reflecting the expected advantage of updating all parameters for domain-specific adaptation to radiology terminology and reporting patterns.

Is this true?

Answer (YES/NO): NO